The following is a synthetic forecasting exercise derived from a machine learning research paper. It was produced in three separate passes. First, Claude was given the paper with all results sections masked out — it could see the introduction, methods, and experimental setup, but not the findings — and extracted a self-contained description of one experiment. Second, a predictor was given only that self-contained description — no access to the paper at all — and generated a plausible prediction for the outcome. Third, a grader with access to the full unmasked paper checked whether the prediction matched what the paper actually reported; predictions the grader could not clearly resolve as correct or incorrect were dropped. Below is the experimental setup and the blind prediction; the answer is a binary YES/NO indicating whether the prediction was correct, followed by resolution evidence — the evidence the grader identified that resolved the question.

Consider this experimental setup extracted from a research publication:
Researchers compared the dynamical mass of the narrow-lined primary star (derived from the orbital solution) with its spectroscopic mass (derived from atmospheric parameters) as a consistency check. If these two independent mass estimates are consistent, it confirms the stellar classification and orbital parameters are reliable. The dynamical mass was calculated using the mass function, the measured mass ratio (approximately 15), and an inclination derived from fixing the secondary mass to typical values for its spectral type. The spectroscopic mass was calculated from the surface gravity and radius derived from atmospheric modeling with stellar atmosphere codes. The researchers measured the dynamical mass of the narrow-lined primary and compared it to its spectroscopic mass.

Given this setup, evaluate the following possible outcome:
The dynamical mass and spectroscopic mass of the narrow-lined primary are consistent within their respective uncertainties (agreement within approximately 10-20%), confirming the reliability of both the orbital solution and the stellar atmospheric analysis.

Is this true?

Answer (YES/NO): YES